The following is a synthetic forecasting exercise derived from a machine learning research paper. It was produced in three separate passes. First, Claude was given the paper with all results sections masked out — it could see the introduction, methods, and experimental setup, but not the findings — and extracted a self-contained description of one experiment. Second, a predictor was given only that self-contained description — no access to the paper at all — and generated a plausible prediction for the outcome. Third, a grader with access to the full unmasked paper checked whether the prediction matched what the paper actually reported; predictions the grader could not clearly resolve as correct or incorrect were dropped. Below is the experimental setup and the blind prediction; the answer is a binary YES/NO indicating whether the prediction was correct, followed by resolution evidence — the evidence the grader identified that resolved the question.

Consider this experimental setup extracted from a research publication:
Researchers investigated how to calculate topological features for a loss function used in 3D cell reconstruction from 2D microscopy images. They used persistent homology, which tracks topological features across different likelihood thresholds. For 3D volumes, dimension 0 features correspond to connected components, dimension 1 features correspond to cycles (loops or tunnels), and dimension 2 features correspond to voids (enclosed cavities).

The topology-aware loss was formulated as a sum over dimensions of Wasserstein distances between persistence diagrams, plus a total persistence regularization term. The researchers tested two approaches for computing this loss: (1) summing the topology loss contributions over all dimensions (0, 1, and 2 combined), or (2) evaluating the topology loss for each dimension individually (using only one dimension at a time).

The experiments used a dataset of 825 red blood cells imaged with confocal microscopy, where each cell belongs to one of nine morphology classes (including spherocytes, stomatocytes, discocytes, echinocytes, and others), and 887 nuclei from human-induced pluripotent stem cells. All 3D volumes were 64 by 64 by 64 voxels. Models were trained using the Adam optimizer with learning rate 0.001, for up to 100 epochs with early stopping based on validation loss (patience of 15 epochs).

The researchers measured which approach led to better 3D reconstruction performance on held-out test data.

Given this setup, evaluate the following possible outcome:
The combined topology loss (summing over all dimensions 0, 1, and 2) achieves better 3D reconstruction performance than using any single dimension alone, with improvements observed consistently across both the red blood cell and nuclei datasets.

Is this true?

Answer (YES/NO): NO